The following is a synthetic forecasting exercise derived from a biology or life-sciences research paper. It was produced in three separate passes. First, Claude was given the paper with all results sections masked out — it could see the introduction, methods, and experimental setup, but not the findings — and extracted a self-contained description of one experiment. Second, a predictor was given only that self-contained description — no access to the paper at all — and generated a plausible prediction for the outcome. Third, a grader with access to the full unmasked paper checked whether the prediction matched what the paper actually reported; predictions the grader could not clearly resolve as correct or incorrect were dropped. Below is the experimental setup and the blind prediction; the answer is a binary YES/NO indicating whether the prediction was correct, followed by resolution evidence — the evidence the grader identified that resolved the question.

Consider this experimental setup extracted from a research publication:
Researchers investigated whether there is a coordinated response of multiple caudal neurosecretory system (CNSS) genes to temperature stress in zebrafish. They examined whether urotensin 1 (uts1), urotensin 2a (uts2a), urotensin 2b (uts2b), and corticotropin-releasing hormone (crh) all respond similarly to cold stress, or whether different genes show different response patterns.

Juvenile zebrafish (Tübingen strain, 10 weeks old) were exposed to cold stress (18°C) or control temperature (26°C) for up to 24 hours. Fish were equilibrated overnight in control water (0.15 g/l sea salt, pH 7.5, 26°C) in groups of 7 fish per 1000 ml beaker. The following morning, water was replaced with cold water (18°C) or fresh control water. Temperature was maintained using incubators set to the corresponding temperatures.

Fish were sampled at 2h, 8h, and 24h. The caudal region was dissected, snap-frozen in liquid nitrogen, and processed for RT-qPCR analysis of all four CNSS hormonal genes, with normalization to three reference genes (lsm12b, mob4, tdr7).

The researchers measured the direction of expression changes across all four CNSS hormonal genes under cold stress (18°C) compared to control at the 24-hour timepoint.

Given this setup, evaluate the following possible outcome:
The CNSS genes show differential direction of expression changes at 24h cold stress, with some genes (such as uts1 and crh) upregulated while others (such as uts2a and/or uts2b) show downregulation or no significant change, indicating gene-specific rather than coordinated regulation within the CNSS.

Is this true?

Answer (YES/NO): YES